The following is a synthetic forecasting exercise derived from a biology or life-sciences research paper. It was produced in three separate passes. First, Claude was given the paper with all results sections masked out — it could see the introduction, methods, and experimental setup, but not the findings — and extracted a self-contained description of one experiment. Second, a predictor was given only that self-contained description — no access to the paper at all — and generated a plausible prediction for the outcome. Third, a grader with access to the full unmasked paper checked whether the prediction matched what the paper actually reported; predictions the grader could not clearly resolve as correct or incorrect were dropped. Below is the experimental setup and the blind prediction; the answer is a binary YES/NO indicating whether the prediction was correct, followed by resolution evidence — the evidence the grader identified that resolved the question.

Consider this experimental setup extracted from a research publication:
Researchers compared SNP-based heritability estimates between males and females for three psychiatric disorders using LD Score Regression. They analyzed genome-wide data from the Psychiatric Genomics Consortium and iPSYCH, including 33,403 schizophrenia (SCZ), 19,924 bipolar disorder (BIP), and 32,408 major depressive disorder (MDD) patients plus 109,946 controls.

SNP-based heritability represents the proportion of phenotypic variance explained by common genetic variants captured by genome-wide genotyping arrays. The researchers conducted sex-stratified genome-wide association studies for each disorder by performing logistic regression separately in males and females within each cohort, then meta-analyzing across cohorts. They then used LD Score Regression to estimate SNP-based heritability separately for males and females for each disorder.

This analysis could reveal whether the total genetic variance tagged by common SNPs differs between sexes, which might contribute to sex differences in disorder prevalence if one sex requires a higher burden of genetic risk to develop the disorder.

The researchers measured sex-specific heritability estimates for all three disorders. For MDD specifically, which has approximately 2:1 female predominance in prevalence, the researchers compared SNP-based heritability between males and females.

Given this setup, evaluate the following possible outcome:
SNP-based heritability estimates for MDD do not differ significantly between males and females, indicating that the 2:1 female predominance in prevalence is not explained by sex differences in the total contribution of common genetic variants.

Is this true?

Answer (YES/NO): NO